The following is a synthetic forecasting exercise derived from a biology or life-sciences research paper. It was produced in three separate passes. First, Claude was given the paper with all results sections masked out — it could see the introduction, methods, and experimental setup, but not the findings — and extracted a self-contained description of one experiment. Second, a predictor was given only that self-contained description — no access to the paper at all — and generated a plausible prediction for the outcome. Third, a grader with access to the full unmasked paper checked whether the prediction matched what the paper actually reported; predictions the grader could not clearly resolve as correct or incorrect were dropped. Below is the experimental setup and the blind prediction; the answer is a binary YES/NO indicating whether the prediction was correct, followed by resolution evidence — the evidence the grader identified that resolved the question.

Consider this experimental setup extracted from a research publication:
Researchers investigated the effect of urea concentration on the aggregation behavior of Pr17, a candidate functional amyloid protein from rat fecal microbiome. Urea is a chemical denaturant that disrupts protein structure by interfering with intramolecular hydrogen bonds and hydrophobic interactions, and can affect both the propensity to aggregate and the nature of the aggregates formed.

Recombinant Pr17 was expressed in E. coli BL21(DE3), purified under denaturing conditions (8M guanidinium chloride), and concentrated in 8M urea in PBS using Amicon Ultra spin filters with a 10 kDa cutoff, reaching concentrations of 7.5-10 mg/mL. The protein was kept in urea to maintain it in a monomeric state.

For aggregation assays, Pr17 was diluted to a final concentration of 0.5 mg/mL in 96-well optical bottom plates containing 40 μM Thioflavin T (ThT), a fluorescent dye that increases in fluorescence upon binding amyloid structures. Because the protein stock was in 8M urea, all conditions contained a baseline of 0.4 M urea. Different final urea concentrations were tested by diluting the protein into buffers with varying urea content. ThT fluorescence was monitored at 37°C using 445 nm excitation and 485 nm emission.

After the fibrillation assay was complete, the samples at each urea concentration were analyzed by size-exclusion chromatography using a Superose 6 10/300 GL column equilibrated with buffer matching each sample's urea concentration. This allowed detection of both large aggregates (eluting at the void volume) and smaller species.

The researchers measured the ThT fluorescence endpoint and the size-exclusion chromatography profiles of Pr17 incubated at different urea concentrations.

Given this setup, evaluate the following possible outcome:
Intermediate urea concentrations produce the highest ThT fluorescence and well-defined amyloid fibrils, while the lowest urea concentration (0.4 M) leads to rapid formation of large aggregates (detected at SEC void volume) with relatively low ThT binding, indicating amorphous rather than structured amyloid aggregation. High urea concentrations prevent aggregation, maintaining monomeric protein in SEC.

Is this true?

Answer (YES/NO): NO